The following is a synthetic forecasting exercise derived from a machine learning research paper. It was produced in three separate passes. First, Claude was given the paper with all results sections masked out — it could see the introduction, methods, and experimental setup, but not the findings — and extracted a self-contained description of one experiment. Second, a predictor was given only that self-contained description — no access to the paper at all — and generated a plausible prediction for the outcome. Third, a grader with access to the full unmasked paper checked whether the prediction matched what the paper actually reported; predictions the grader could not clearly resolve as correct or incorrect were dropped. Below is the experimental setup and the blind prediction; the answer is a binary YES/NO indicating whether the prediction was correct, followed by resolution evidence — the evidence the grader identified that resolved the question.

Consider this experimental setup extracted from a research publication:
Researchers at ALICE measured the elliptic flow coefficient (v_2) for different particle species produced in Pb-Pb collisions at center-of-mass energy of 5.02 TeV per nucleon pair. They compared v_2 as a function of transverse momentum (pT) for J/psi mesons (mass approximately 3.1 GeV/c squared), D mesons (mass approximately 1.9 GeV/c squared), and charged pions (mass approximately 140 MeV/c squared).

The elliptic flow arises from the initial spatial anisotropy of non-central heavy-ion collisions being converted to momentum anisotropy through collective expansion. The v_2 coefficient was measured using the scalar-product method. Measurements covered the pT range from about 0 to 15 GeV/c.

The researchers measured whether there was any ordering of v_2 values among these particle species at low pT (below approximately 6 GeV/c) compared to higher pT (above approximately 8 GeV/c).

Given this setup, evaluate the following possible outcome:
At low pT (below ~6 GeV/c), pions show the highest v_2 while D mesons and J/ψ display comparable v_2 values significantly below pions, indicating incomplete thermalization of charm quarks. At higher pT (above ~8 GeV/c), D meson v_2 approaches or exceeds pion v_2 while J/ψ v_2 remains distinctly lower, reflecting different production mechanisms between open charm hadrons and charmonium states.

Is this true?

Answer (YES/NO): NO